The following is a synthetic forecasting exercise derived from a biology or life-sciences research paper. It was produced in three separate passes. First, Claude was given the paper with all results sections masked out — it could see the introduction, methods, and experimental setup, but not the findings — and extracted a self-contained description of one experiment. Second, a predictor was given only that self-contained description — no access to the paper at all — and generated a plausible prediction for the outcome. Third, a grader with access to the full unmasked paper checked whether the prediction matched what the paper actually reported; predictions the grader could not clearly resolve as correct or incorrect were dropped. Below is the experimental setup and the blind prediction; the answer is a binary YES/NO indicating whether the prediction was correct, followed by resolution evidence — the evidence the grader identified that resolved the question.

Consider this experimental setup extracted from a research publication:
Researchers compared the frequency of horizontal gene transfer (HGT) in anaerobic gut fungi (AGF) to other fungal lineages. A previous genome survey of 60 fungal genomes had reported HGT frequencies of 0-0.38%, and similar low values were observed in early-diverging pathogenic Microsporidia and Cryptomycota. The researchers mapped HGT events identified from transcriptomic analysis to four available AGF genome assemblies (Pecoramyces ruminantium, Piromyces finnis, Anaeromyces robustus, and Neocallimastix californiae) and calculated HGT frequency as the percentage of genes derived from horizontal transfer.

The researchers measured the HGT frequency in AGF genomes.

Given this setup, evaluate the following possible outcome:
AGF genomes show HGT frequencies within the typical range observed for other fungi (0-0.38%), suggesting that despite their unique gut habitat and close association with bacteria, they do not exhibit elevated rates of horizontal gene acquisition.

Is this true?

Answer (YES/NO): NO